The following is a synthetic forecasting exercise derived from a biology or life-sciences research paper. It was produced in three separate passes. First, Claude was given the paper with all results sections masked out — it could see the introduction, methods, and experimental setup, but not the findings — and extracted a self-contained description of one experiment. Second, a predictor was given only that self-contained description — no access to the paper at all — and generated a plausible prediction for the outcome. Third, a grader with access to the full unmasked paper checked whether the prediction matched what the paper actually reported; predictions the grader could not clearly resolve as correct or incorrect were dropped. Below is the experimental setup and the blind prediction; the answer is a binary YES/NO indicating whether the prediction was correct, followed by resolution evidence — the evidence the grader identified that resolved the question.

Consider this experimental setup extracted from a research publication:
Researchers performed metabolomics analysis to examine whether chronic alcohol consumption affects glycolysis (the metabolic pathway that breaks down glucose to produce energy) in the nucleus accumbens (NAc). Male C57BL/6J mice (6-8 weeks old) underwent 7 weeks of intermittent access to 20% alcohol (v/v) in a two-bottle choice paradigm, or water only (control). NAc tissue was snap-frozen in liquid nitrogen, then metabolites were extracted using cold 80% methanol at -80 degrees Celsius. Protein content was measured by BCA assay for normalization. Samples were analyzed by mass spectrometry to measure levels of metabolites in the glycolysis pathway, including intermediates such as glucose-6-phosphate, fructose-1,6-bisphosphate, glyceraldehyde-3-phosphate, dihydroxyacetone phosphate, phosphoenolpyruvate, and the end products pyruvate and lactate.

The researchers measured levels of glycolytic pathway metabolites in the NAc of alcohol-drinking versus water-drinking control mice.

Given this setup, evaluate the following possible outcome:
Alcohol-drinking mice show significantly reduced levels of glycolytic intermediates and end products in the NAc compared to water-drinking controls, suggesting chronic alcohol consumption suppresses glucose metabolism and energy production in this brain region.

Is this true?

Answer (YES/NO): YES